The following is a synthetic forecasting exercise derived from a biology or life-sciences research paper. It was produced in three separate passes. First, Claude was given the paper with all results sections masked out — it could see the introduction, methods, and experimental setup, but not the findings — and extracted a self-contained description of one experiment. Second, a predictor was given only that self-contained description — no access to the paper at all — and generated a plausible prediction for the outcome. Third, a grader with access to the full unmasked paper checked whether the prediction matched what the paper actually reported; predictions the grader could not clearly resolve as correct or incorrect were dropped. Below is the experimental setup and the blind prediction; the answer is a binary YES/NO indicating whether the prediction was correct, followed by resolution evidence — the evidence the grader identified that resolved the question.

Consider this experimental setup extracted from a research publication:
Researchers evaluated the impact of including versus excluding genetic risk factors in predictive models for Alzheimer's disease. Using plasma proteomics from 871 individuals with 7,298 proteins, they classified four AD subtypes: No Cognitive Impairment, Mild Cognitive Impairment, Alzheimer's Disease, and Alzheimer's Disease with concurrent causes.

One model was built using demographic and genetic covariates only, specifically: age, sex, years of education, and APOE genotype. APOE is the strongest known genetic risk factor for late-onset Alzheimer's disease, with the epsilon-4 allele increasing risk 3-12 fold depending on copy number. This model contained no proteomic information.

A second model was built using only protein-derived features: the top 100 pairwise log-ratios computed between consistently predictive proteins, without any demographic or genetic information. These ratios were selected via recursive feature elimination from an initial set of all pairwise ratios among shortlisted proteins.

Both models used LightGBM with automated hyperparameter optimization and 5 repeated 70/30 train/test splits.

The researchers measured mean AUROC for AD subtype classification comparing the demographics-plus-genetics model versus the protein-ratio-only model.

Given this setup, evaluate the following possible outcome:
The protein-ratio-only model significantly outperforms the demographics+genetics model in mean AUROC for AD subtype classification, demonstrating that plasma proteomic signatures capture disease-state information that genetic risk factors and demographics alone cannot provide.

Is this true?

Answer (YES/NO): YES